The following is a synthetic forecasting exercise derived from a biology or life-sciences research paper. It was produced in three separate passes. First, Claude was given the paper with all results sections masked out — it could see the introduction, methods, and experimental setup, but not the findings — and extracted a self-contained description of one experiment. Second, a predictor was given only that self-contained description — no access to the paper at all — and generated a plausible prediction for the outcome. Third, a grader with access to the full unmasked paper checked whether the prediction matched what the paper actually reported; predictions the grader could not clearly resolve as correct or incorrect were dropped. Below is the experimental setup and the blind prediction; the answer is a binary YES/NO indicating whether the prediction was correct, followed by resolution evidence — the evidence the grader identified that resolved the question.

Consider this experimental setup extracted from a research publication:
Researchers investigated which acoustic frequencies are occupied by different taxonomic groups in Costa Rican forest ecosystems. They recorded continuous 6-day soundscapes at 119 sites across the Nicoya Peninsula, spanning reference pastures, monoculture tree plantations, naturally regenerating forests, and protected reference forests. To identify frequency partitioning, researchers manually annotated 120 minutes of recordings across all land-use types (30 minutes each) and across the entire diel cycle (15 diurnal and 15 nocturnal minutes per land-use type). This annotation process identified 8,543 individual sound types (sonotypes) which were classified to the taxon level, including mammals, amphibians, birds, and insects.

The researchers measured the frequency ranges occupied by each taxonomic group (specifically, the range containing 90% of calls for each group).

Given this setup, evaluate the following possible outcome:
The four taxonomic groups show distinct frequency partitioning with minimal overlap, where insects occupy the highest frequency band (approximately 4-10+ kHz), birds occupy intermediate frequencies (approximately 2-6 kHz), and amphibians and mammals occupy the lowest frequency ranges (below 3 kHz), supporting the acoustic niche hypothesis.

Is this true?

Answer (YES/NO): NO